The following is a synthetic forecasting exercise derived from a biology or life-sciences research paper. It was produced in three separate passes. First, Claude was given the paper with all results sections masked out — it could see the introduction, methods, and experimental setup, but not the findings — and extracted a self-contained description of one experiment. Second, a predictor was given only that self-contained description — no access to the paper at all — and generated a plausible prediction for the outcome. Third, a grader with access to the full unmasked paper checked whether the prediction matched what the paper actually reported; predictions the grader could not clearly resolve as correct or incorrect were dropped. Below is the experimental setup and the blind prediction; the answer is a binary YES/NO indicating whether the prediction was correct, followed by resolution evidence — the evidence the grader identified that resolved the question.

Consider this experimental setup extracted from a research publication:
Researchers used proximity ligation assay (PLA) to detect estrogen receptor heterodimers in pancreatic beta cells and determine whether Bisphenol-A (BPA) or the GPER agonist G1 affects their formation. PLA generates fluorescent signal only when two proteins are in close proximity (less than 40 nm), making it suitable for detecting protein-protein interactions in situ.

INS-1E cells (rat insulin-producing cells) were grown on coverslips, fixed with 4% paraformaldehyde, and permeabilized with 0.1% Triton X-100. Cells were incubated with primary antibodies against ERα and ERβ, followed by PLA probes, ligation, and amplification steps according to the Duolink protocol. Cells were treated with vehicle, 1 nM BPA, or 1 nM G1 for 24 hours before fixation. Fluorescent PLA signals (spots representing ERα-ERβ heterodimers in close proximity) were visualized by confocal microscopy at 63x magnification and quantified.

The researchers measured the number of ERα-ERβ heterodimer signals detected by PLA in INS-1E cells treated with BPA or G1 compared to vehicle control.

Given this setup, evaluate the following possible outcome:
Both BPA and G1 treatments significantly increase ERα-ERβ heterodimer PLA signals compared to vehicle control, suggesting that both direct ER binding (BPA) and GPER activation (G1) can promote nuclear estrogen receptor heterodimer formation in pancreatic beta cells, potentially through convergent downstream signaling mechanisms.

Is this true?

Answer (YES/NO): NO